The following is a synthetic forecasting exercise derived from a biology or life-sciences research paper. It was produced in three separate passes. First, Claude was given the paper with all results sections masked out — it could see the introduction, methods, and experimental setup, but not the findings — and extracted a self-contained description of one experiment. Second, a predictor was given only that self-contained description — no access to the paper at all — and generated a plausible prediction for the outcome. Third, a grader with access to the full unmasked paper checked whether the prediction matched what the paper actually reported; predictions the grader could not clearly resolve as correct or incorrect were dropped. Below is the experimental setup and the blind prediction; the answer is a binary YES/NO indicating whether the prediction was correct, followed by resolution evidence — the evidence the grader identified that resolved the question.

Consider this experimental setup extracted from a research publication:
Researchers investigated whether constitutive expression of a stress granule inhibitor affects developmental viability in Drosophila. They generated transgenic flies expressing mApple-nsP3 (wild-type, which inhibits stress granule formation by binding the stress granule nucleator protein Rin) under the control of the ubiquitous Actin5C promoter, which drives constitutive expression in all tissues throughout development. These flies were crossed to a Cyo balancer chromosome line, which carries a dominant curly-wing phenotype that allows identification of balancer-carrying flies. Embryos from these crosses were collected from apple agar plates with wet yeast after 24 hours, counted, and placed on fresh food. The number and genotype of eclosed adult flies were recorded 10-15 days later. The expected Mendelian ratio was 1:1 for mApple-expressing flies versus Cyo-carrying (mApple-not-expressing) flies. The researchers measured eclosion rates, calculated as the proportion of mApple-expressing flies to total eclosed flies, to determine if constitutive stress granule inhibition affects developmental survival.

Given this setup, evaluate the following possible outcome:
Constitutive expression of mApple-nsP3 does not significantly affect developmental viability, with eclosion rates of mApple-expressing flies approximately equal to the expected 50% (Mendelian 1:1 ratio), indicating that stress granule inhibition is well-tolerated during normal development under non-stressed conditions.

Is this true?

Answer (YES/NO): YES